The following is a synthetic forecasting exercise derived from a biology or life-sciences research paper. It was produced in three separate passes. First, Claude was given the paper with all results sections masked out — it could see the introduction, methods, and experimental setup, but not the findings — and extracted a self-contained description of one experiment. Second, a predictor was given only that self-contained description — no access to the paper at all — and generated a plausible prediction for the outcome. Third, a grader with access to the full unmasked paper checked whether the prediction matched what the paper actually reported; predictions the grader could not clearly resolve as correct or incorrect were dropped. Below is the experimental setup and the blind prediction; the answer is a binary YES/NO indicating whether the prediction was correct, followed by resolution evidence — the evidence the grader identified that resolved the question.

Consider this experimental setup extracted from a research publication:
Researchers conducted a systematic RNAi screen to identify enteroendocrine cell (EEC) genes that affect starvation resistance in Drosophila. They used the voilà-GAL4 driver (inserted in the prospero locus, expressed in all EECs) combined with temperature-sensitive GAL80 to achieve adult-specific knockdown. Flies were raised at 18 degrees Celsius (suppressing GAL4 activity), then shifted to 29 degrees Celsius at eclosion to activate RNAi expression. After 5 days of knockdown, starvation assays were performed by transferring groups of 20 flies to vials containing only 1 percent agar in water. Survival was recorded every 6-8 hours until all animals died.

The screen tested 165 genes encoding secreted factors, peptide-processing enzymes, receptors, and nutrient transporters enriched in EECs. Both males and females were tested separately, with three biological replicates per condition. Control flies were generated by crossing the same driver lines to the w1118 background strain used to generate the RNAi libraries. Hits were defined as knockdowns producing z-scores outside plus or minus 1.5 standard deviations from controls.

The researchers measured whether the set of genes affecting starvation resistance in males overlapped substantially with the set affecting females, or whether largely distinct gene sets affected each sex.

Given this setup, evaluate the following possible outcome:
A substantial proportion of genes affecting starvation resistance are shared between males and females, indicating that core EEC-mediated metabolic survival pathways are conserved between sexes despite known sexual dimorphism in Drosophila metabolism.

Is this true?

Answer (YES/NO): NO